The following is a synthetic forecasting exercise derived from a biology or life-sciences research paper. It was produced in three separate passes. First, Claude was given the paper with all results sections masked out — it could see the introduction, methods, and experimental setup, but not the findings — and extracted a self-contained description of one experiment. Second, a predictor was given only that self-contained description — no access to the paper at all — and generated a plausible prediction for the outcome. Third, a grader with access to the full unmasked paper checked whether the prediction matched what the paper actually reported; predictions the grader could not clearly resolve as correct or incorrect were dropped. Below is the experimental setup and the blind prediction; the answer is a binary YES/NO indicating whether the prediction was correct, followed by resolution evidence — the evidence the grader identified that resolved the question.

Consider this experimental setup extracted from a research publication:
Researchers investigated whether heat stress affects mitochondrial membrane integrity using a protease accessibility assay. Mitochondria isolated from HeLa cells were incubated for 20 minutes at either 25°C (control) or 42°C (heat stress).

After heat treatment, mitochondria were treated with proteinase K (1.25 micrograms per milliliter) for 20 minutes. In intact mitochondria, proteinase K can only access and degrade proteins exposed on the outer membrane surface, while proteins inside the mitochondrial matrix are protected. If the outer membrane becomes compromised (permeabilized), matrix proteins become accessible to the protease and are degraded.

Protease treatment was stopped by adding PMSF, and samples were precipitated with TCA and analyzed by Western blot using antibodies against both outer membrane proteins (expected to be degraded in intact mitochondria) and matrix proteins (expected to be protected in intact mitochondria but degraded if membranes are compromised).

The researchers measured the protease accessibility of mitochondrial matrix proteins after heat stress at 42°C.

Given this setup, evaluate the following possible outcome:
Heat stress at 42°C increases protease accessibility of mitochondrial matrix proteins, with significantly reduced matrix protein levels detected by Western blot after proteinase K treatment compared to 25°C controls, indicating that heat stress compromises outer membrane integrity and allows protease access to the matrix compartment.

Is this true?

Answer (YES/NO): NO